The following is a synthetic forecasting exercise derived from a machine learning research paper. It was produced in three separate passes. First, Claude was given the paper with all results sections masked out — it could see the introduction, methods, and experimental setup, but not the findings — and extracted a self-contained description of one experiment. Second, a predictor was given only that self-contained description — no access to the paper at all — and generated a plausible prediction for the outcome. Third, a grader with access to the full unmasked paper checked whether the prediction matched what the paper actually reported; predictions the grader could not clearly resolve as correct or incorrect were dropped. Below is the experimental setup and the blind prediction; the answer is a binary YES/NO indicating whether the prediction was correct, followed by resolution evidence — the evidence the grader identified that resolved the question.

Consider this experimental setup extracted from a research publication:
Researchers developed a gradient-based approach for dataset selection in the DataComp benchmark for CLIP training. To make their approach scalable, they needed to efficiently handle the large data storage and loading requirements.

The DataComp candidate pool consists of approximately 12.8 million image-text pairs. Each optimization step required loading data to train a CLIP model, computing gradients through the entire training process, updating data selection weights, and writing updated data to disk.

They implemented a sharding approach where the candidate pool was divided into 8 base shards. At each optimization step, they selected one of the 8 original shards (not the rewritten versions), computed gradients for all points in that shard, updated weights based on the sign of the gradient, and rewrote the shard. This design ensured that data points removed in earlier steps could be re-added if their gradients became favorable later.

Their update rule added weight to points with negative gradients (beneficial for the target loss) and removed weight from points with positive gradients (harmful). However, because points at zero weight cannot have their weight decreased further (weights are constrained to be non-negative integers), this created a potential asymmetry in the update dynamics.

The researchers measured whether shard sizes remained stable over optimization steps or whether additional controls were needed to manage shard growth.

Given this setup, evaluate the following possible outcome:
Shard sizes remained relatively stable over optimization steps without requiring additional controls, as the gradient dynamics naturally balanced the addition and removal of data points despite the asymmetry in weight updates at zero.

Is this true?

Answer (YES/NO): NO